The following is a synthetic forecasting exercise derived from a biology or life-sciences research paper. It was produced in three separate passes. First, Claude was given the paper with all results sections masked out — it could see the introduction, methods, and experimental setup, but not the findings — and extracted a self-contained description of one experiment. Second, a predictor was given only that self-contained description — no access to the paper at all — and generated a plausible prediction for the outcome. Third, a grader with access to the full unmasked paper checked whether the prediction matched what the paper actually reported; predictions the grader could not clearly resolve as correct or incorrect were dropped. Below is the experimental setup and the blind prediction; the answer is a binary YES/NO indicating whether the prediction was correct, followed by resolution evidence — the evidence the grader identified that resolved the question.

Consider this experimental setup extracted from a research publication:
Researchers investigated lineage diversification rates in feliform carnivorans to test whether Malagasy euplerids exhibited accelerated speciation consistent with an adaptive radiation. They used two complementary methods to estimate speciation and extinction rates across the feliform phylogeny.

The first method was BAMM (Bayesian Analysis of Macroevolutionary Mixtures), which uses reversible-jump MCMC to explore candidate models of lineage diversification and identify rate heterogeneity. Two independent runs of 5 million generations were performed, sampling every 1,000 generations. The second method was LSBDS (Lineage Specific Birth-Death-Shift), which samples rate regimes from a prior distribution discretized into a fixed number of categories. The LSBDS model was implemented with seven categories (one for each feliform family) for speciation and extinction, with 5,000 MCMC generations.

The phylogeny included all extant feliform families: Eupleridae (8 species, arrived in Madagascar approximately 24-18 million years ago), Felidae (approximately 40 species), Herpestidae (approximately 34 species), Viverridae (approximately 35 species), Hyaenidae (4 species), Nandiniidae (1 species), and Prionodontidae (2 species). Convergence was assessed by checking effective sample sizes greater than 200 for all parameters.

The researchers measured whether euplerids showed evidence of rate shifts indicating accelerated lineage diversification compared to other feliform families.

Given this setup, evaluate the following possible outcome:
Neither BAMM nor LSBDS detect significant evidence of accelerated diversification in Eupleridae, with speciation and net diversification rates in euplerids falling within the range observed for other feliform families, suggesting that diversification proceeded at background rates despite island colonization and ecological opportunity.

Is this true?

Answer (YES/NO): YES